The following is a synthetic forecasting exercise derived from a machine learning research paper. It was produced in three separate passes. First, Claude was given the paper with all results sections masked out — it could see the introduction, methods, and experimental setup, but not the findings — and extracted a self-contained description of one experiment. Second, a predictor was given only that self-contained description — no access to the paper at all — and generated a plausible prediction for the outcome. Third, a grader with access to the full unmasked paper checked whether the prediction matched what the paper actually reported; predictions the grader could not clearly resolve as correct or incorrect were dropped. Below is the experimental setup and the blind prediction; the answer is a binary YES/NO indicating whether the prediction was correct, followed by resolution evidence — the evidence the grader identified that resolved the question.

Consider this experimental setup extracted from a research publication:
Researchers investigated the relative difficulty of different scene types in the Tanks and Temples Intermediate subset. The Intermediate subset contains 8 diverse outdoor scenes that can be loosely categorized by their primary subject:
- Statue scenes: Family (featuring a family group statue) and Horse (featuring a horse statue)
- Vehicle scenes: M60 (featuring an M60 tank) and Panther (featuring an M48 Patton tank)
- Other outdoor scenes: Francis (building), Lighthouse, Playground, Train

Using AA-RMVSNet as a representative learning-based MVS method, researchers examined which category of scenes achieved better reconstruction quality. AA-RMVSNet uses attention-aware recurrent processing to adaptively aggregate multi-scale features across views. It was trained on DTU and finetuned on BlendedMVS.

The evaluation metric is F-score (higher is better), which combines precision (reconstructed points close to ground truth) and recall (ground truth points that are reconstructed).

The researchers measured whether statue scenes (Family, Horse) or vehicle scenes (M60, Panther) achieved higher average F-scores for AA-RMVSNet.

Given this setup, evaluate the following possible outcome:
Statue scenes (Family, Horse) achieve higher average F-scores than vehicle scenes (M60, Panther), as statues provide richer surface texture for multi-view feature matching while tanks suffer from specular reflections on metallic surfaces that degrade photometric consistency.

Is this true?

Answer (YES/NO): YES